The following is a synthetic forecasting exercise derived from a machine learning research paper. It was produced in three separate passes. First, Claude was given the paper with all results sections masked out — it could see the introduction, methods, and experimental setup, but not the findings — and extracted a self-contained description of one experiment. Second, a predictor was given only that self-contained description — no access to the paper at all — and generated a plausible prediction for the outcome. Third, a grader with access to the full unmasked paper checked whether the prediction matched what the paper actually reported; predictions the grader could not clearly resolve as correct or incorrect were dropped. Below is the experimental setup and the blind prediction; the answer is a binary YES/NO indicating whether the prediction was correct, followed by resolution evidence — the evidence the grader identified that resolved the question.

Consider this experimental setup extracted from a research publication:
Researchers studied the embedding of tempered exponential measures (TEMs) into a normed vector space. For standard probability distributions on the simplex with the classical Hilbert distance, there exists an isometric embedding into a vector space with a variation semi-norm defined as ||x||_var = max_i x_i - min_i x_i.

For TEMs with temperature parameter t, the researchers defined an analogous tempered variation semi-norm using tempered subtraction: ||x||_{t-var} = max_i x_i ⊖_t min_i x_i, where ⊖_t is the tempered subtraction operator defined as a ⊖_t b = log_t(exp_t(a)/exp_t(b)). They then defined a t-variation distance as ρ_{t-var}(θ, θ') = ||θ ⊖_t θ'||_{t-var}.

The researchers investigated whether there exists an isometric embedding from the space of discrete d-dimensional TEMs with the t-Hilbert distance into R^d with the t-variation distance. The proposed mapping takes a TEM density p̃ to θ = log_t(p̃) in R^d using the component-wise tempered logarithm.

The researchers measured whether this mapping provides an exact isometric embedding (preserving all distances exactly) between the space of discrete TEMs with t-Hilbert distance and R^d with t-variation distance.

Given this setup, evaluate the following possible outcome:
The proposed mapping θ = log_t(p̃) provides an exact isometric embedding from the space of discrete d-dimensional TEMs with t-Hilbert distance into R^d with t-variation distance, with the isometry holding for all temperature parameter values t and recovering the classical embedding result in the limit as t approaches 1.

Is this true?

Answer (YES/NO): YES